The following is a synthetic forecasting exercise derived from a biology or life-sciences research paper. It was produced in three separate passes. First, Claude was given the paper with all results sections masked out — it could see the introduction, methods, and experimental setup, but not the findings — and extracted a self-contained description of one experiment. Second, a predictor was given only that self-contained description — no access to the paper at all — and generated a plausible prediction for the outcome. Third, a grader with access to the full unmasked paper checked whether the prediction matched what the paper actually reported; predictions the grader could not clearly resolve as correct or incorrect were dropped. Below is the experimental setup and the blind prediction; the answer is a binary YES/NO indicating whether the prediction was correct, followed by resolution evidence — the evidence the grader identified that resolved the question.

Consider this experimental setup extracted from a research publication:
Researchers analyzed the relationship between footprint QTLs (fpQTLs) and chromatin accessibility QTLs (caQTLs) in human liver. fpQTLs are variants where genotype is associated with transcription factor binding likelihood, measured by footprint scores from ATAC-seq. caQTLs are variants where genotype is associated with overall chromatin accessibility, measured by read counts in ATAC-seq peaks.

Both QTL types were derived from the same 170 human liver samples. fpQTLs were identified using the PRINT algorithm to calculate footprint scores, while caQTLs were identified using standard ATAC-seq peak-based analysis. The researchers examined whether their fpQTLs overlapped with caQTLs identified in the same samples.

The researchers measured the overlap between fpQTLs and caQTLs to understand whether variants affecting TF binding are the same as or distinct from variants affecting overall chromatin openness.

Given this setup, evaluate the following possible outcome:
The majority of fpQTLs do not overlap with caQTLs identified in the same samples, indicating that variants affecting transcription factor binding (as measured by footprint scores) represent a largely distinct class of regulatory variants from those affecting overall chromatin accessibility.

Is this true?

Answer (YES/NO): NO